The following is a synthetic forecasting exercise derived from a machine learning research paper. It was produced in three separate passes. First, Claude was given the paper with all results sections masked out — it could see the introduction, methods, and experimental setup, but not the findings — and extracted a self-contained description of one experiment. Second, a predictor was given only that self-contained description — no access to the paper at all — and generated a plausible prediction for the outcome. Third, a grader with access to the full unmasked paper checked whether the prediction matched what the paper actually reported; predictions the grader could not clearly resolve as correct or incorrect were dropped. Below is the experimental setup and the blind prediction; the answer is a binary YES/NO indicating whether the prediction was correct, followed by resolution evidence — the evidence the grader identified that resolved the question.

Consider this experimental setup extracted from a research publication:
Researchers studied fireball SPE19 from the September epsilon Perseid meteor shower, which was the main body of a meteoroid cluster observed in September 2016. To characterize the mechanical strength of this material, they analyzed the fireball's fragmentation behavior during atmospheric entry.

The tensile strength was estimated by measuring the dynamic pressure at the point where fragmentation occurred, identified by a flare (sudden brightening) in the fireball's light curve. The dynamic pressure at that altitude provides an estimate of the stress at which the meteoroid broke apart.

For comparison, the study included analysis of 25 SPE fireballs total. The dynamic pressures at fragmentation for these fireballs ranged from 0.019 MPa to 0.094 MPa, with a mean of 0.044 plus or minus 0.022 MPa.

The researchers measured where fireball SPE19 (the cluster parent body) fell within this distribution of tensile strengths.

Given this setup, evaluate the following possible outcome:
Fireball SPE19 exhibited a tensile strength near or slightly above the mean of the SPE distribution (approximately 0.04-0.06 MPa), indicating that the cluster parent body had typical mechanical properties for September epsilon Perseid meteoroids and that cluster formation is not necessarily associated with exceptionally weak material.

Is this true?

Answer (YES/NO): NO